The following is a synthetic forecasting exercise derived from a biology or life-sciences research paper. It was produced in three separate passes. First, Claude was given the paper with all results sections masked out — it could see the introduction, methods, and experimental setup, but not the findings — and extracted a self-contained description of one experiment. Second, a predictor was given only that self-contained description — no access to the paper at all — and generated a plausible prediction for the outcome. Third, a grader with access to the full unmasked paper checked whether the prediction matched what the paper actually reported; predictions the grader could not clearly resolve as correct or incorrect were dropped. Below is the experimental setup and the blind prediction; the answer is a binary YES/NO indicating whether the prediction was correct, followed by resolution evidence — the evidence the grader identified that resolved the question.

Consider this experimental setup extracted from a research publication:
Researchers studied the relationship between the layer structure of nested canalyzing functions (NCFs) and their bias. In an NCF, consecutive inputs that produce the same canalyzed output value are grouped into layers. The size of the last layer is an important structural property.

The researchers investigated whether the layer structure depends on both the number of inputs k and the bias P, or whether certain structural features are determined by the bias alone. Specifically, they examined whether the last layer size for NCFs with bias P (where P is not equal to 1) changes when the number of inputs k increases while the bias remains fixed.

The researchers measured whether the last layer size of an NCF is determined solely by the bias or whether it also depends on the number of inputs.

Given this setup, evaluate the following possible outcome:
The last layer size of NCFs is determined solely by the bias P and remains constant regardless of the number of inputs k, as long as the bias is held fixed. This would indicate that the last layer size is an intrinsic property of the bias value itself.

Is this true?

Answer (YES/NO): YES